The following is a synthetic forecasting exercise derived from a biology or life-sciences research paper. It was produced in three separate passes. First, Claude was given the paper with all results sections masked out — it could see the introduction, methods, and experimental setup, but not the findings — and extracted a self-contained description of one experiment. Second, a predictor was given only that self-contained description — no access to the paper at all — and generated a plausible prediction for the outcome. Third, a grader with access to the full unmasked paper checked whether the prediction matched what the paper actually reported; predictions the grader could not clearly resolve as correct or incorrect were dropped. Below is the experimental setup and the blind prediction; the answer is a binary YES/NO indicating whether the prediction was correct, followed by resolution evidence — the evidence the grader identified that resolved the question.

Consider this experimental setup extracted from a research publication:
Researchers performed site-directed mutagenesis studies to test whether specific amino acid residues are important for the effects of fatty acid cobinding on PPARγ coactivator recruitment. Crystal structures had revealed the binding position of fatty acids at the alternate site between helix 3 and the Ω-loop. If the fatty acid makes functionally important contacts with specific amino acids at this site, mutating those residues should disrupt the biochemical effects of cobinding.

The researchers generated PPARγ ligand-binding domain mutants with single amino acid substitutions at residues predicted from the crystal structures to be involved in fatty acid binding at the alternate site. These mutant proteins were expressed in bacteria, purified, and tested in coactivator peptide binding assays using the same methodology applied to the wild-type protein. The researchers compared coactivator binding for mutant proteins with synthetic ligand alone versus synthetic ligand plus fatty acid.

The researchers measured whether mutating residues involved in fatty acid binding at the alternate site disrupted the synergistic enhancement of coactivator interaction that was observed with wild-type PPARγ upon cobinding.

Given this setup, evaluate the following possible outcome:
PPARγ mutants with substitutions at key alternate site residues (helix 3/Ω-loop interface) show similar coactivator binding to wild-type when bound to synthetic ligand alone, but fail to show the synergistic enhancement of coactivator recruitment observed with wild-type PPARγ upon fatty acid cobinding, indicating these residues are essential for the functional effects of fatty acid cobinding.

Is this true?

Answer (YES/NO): YES